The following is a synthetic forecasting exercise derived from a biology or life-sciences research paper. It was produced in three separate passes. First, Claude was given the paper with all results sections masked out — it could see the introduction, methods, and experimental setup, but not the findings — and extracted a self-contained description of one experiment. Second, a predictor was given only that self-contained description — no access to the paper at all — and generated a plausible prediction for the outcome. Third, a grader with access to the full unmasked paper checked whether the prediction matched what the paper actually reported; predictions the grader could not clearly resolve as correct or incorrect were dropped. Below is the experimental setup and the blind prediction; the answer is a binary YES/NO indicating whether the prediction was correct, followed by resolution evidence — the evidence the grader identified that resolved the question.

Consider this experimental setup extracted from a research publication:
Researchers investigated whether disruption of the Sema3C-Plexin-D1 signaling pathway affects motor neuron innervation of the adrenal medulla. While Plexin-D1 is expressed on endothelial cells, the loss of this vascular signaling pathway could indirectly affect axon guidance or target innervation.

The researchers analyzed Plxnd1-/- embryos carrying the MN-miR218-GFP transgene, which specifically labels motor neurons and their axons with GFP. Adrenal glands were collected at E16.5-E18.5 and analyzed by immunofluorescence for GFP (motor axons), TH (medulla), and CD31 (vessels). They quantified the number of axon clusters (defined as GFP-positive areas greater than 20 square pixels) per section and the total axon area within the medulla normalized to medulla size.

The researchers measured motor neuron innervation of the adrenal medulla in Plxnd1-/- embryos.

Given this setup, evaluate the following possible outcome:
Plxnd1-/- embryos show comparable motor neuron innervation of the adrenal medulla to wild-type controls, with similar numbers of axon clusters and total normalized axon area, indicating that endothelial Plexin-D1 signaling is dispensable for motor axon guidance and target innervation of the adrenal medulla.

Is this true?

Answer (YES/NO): NO